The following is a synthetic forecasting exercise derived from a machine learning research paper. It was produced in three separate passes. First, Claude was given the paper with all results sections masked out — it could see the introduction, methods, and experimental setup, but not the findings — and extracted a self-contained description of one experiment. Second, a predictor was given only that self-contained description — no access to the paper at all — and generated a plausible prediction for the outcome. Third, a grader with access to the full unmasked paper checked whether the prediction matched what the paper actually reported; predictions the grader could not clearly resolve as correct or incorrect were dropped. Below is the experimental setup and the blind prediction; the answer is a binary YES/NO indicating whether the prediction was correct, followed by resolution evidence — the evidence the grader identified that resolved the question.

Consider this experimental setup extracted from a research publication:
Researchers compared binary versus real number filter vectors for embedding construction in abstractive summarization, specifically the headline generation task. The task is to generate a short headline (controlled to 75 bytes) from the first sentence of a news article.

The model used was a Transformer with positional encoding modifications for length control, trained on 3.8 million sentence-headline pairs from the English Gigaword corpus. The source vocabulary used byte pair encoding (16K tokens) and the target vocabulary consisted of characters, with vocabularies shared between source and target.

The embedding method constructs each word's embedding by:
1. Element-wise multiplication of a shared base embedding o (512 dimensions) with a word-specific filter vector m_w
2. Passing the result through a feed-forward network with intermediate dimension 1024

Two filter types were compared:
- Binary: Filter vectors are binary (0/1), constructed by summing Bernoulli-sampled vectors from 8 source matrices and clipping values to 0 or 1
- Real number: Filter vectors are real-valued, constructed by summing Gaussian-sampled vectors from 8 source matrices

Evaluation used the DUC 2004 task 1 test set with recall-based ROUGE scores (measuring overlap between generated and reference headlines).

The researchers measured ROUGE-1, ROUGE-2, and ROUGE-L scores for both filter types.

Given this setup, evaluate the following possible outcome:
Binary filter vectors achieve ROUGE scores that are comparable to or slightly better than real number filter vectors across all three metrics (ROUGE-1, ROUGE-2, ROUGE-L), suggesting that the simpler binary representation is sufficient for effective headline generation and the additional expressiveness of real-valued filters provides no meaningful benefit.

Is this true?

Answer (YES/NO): NO